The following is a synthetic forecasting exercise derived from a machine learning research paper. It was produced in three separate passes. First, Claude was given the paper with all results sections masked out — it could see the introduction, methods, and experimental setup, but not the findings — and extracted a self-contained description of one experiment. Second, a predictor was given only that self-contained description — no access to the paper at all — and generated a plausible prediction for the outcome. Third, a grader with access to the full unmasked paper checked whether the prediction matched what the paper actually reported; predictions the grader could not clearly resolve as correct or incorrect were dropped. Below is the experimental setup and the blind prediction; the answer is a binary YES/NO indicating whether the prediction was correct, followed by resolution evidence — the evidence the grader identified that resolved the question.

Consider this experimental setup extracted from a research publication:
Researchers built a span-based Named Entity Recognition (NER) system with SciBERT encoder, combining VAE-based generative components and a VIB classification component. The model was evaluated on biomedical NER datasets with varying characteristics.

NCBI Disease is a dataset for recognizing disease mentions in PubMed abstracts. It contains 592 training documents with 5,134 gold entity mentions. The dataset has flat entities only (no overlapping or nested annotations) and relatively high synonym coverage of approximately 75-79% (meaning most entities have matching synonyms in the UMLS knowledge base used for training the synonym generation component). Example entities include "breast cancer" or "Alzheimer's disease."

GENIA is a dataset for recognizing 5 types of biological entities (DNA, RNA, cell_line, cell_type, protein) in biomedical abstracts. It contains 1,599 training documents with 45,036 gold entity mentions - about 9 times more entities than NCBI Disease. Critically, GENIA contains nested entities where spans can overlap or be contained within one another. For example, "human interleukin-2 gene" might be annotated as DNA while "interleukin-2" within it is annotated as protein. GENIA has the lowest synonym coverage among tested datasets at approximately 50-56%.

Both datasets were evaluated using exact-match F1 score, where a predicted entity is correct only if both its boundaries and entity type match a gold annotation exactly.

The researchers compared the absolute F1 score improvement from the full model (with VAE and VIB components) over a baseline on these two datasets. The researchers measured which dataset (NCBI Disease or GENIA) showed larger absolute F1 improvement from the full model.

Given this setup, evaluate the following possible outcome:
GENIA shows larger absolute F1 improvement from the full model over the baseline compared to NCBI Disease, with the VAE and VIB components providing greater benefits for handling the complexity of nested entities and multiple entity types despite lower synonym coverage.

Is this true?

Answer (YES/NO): YES